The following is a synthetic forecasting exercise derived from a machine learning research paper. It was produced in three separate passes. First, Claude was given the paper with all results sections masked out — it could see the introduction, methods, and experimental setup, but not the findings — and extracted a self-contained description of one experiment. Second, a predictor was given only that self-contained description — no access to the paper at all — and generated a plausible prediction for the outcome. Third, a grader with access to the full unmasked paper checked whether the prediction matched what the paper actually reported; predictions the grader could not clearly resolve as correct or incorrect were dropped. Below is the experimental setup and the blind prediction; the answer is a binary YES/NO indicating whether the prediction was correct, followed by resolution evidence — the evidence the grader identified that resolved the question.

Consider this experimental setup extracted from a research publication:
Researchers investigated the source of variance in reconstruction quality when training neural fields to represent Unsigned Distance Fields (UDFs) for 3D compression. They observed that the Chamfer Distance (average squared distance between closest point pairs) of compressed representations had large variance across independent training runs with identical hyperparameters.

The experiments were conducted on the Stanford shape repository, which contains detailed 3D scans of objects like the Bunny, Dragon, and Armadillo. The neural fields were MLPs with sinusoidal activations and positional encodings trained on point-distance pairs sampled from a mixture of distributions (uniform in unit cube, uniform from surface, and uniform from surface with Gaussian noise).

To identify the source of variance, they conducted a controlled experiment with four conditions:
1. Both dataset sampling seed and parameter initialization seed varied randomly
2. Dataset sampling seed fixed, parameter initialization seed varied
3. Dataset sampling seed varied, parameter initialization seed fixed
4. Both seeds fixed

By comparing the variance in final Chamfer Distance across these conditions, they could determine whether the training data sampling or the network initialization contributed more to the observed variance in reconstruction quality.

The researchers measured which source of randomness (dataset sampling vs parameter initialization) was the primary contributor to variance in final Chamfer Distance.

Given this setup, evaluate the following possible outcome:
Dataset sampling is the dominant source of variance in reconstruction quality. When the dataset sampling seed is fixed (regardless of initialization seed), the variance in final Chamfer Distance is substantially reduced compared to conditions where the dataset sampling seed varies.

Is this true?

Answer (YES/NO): NO